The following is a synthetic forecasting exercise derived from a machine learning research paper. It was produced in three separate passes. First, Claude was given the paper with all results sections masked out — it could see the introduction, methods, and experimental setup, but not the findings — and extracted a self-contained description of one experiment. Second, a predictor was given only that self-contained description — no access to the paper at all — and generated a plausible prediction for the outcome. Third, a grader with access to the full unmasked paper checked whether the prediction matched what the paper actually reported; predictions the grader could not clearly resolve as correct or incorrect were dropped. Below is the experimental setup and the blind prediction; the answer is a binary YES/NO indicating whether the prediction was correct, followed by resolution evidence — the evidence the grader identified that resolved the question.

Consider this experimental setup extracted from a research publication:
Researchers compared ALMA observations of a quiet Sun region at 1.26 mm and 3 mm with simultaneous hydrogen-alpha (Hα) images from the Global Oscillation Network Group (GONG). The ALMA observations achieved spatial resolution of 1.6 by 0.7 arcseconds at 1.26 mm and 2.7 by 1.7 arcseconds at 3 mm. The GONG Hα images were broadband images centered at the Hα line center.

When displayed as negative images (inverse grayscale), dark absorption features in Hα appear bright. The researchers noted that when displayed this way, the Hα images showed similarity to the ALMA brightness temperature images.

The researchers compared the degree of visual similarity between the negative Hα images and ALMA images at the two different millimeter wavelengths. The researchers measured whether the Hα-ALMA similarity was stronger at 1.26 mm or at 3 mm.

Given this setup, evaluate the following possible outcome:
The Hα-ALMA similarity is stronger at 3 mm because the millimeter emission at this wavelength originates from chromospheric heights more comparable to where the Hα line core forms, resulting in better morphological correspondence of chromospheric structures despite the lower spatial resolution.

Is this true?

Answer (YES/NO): YES